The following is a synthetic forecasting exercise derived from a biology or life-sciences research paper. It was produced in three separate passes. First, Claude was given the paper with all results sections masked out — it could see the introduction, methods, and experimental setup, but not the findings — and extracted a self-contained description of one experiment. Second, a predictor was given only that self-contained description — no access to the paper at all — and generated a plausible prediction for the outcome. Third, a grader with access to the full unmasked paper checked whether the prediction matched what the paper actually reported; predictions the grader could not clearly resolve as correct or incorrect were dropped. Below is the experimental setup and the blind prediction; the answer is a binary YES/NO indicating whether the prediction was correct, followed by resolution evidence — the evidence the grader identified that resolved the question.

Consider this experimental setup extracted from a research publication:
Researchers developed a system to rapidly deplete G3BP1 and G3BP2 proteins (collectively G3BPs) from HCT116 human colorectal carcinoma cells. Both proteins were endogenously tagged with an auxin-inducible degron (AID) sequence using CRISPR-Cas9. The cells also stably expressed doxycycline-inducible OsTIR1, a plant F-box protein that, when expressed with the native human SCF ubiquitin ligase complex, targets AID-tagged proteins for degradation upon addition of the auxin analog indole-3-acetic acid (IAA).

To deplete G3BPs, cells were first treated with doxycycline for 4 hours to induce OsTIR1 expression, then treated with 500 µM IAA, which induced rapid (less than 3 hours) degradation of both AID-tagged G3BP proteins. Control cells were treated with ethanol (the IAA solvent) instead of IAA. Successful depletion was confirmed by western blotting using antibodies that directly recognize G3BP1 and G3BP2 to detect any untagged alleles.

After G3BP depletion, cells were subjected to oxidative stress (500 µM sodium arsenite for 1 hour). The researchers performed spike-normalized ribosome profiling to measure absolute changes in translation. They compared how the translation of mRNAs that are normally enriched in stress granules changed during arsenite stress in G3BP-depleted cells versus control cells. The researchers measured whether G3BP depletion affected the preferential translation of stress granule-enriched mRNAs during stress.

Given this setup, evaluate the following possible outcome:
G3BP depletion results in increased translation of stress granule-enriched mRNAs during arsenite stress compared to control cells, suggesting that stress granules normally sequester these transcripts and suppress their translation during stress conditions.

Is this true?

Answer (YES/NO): NO